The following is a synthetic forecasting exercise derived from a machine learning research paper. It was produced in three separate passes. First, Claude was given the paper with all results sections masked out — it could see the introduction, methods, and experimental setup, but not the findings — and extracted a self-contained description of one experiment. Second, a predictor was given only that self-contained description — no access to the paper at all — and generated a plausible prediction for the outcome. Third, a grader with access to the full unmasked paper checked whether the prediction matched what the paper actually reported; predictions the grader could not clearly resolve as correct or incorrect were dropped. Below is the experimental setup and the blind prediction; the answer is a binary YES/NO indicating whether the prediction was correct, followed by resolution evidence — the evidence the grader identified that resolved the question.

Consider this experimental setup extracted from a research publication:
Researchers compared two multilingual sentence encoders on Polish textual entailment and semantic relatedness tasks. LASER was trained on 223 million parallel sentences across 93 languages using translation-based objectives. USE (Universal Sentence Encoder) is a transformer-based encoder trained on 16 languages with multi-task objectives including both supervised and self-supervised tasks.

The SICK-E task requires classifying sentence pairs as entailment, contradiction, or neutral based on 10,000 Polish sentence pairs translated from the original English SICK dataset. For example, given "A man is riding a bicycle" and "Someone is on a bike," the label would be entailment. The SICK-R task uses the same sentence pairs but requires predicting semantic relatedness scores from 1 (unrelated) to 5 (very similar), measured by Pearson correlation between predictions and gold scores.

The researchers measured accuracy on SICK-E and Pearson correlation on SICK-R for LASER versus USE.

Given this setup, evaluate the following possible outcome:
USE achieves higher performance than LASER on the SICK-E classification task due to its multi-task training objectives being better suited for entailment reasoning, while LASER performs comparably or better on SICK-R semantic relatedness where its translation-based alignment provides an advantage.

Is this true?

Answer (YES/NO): NO